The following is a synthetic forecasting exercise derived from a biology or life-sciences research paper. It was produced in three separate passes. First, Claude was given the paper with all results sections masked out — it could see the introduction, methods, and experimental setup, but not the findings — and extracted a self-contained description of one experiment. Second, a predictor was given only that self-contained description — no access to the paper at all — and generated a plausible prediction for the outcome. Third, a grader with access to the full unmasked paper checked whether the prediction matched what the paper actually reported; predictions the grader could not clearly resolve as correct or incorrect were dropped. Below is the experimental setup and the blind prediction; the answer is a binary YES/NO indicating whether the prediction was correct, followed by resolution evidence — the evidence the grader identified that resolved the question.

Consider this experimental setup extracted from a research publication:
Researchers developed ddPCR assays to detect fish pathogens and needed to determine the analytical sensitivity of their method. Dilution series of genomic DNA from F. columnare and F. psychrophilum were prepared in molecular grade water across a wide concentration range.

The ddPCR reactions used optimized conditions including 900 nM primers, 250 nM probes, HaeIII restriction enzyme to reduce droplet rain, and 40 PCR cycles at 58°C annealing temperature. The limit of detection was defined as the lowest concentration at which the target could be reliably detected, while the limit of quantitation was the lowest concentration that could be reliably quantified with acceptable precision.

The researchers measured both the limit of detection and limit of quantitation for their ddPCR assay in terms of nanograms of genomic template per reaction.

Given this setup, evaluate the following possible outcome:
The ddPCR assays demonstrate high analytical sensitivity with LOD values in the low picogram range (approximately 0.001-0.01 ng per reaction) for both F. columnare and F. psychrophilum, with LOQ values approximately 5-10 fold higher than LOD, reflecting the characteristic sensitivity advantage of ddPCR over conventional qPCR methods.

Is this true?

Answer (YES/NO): NO